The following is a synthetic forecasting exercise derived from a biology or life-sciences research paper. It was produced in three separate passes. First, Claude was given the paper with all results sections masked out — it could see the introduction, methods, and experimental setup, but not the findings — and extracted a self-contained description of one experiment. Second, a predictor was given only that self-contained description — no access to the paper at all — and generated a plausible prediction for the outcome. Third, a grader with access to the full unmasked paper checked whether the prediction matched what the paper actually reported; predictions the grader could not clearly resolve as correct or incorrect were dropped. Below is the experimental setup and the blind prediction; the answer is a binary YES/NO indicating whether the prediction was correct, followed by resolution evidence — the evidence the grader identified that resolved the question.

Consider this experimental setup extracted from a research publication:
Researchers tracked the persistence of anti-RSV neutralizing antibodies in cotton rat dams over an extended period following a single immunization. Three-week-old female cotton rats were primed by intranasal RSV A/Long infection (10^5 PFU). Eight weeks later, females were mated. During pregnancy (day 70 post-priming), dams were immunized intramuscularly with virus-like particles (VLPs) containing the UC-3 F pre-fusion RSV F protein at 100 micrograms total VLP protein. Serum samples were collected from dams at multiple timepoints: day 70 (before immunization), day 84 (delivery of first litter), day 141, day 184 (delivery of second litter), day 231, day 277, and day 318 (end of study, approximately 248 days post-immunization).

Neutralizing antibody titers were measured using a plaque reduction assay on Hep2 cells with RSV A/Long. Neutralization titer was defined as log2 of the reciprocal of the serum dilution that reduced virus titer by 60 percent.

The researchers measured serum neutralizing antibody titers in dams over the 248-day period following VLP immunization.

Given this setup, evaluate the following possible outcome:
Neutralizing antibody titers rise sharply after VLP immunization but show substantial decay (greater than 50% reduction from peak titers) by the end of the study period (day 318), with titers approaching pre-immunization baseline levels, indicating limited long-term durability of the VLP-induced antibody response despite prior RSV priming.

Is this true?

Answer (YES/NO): NO